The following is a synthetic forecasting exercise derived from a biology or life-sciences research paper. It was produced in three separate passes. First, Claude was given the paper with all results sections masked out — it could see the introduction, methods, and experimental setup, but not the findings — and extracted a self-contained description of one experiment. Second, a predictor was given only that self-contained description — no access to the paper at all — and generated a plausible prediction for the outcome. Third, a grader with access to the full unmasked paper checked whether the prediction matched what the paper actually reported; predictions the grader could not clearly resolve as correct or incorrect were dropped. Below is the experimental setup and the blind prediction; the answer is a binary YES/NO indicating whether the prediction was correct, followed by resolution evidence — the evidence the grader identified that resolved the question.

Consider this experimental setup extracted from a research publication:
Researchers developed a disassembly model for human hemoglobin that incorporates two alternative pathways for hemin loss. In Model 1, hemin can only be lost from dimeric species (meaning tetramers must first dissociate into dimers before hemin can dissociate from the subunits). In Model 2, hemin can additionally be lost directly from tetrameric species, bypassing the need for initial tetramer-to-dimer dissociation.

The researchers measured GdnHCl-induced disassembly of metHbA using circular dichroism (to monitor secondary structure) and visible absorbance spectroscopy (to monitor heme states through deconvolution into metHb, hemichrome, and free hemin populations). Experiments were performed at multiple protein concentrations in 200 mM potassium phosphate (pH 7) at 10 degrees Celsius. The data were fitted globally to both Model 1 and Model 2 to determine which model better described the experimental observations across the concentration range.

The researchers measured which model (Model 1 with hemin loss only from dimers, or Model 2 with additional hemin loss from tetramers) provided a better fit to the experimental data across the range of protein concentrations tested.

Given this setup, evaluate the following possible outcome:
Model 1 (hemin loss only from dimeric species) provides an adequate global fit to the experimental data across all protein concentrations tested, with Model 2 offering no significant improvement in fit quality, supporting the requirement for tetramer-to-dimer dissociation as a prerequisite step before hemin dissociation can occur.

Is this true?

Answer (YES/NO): YES